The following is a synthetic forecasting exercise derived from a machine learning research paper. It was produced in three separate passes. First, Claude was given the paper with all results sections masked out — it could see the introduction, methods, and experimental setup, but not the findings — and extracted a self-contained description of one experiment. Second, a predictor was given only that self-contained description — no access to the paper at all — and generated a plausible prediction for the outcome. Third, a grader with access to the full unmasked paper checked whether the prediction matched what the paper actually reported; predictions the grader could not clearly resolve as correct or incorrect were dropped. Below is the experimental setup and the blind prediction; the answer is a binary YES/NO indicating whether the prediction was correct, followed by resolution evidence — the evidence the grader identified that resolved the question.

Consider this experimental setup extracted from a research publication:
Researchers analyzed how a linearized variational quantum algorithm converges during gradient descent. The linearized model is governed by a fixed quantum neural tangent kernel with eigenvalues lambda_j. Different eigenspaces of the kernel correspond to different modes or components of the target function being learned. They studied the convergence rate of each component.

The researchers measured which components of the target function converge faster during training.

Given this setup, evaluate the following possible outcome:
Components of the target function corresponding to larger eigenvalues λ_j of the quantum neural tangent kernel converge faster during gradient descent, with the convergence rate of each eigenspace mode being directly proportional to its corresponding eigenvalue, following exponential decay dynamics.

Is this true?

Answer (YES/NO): YES